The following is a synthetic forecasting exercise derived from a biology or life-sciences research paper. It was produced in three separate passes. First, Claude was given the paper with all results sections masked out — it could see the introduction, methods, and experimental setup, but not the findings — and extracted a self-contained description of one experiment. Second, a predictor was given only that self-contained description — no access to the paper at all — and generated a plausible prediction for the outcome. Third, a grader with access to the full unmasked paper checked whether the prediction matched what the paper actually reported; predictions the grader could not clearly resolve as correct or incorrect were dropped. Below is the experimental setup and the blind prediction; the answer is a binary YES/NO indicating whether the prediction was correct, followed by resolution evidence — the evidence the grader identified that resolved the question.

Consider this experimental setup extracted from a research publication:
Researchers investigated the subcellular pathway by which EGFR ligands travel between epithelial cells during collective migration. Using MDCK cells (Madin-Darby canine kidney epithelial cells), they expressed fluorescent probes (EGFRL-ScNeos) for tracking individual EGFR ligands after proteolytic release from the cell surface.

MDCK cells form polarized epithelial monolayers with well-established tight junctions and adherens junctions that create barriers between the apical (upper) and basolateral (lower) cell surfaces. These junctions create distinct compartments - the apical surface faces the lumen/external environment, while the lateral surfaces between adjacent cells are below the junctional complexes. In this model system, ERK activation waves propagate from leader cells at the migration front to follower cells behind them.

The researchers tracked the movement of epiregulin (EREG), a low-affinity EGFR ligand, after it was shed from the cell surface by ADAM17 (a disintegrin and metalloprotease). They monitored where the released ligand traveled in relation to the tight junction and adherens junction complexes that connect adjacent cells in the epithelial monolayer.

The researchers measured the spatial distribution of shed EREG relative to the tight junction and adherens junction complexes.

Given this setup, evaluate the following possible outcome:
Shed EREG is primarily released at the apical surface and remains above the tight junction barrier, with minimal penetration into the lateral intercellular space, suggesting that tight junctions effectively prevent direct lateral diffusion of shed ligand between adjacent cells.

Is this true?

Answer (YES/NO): NO